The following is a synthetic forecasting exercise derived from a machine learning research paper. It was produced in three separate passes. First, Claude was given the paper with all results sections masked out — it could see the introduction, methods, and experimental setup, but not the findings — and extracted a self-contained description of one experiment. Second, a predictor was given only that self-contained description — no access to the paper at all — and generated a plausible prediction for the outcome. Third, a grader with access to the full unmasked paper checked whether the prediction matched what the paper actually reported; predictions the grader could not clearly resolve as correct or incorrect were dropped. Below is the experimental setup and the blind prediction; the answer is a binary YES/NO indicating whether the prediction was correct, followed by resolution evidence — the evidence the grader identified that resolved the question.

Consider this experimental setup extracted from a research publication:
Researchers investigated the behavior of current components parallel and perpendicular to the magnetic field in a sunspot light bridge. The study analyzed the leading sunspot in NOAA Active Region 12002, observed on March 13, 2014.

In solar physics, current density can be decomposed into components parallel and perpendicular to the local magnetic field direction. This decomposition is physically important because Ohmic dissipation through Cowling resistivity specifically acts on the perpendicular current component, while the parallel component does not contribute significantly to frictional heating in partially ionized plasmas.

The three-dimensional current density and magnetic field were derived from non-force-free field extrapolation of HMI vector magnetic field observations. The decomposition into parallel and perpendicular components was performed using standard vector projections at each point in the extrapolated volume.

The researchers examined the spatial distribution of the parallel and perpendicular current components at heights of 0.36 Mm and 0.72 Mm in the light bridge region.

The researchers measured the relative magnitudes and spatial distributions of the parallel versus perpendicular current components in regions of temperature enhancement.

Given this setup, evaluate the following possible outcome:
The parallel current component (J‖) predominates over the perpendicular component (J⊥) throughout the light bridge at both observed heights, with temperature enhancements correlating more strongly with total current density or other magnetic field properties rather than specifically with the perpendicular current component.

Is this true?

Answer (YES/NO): NO